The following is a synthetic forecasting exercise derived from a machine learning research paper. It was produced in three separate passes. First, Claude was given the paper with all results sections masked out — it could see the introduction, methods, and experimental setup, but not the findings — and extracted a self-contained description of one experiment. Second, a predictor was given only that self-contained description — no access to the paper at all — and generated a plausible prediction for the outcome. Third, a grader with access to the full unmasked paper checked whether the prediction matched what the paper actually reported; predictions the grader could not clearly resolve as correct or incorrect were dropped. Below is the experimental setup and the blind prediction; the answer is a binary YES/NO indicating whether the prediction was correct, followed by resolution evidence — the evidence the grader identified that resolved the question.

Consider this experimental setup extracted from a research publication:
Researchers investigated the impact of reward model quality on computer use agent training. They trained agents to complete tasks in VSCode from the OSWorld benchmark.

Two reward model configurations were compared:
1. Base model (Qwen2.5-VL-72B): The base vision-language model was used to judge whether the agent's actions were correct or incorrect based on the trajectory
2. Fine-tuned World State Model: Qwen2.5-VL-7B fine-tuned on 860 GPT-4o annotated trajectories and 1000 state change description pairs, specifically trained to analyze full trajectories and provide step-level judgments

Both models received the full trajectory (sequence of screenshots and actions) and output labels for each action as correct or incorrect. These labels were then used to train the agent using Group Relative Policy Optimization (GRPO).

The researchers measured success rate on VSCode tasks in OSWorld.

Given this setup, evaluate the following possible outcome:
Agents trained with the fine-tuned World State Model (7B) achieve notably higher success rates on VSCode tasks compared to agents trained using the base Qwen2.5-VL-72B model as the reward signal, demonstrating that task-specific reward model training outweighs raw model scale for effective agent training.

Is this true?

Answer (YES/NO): YES